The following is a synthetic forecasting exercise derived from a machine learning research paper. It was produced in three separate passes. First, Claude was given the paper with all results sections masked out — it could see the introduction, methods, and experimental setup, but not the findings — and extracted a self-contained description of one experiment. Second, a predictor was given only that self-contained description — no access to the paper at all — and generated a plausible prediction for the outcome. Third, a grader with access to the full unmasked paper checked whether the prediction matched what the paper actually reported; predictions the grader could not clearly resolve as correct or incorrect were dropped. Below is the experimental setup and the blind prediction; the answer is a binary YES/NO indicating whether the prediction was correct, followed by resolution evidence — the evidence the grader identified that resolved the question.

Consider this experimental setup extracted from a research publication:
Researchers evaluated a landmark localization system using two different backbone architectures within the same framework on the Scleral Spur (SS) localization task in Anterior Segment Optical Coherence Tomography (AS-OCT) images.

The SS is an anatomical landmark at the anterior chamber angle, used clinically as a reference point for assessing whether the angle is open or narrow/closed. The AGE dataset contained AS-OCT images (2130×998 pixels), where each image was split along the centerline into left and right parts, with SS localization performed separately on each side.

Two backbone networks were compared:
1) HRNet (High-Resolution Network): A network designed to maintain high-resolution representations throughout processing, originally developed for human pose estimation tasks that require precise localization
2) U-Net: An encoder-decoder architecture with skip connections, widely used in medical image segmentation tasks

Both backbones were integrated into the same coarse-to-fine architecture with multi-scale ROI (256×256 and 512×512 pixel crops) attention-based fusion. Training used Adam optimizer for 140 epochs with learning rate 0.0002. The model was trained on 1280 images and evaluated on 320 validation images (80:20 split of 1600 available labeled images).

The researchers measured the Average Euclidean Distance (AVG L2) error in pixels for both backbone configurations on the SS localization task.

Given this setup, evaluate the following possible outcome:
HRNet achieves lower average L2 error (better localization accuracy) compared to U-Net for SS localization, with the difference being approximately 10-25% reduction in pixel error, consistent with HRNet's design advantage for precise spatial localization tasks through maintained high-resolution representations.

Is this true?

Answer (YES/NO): NO